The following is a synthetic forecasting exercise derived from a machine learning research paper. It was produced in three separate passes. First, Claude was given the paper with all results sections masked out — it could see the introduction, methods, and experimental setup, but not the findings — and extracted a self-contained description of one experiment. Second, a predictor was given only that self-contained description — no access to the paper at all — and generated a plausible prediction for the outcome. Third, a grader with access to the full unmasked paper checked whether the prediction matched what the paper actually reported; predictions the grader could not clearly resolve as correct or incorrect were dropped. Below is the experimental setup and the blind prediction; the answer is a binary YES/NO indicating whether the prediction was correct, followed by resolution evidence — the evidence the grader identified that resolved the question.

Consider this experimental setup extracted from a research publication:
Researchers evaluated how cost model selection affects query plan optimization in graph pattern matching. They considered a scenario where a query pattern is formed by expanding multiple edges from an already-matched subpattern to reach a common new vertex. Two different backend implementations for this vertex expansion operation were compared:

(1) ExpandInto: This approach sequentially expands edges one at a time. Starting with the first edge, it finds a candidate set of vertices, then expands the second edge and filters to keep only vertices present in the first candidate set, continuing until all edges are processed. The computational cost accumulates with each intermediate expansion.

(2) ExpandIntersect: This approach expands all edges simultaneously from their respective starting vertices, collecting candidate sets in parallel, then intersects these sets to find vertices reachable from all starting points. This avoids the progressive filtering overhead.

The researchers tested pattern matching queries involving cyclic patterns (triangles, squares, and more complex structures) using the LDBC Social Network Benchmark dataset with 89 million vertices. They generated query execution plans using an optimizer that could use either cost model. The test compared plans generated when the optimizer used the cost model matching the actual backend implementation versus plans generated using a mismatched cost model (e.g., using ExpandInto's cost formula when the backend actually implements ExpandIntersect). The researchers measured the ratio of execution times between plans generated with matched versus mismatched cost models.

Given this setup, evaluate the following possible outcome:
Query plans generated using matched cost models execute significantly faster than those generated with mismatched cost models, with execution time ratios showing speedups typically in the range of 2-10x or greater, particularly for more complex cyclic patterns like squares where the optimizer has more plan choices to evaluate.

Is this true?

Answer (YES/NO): YES